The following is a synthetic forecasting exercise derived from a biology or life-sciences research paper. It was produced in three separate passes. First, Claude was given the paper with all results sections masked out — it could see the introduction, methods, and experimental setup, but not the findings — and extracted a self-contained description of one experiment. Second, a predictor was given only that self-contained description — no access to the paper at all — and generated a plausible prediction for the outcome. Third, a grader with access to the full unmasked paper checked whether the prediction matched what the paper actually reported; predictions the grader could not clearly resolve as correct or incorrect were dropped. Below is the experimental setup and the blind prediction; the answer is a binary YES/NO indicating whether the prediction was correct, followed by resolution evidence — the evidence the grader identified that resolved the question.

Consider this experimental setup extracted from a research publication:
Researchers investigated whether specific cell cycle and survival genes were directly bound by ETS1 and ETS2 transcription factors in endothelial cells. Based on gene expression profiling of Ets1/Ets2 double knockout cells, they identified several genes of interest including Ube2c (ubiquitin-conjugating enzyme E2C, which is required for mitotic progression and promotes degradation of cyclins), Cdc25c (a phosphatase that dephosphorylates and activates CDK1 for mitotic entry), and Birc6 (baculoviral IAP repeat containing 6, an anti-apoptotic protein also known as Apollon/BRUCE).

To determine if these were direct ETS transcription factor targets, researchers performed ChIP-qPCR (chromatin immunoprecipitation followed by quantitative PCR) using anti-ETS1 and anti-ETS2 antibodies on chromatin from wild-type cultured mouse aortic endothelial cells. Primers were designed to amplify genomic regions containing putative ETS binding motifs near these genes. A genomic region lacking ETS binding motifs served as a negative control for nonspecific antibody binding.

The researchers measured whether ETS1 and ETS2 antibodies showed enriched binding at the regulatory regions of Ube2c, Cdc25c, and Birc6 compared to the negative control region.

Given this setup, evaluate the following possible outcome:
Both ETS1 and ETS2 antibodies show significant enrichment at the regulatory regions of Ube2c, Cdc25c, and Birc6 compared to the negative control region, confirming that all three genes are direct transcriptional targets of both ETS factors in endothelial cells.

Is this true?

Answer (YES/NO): YES